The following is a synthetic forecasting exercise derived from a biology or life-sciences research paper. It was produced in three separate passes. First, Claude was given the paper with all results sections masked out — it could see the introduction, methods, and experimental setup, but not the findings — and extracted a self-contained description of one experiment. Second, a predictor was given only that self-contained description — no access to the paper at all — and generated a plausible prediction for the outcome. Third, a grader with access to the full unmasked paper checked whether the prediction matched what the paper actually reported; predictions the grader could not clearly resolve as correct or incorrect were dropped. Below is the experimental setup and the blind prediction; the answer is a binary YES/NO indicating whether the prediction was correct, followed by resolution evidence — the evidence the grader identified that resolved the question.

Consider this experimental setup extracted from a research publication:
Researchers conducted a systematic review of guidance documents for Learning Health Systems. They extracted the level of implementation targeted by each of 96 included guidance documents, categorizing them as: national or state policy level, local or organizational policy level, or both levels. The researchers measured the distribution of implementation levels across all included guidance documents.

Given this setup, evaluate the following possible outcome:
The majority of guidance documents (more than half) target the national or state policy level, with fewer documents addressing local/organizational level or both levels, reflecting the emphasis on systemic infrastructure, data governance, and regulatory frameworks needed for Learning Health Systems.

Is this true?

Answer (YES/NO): NO